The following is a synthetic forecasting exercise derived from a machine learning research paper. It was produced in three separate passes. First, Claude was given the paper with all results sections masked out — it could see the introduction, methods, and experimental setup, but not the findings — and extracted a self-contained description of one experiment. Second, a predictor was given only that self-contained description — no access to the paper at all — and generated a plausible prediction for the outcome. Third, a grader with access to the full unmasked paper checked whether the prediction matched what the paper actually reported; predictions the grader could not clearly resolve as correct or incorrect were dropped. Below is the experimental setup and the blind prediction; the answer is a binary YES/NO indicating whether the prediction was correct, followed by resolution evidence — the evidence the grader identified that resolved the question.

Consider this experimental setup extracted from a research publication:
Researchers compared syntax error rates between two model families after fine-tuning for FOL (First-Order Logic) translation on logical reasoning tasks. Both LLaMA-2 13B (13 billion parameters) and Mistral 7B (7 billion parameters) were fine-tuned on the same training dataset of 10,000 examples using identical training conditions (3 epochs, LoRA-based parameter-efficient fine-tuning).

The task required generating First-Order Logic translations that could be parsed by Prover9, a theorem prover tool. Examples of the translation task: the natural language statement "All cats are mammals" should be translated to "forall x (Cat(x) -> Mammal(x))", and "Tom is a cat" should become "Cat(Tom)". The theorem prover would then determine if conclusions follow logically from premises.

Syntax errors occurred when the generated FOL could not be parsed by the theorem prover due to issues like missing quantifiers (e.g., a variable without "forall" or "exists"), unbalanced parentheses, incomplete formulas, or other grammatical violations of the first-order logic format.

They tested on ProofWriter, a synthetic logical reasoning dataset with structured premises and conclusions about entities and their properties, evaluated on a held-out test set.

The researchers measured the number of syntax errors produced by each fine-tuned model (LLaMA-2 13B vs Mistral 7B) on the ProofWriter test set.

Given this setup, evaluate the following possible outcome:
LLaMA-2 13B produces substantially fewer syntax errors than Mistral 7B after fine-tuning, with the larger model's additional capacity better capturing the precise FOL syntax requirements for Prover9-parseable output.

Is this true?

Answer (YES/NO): NO